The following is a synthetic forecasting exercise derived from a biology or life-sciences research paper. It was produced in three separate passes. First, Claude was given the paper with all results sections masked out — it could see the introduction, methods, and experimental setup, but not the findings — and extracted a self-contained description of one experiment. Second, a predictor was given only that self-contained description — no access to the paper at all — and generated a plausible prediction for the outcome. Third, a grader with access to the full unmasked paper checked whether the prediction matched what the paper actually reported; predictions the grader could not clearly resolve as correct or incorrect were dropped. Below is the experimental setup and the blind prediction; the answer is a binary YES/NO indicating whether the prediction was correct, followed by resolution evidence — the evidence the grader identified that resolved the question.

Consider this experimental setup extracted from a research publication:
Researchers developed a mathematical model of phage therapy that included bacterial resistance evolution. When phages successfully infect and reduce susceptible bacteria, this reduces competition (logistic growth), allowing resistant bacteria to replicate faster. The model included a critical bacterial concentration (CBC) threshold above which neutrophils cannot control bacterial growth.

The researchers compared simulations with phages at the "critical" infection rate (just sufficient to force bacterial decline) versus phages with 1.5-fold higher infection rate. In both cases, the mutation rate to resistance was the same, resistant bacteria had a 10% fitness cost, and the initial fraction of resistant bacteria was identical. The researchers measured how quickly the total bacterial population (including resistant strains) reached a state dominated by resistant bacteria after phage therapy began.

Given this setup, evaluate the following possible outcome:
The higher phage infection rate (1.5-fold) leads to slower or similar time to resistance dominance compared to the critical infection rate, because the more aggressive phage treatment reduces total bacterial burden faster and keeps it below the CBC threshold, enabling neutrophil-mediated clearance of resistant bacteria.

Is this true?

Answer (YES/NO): YES